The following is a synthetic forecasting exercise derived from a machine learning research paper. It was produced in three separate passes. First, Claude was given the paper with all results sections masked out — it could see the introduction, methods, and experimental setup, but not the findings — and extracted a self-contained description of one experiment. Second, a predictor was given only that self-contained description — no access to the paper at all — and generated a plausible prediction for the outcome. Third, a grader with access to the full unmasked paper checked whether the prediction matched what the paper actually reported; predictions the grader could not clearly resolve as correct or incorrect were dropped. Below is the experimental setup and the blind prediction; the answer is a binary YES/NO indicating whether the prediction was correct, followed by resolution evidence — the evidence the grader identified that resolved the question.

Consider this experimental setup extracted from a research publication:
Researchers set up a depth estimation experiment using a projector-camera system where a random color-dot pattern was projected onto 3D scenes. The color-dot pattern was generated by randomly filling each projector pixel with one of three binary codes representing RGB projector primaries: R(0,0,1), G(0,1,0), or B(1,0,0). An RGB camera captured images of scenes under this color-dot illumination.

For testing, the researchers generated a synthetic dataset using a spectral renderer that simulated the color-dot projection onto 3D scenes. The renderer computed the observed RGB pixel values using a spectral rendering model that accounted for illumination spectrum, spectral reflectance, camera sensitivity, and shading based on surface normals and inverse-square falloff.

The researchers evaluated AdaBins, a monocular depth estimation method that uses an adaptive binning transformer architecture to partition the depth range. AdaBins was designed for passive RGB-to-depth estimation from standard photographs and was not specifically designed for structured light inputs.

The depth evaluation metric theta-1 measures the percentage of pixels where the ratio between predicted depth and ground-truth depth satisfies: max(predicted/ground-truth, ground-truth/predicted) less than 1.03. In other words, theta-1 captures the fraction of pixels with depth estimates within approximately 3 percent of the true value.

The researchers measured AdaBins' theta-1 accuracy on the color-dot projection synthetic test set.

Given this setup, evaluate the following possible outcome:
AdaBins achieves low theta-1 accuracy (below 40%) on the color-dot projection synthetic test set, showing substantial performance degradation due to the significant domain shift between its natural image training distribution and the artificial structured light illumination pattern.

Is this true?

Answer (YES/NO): NO